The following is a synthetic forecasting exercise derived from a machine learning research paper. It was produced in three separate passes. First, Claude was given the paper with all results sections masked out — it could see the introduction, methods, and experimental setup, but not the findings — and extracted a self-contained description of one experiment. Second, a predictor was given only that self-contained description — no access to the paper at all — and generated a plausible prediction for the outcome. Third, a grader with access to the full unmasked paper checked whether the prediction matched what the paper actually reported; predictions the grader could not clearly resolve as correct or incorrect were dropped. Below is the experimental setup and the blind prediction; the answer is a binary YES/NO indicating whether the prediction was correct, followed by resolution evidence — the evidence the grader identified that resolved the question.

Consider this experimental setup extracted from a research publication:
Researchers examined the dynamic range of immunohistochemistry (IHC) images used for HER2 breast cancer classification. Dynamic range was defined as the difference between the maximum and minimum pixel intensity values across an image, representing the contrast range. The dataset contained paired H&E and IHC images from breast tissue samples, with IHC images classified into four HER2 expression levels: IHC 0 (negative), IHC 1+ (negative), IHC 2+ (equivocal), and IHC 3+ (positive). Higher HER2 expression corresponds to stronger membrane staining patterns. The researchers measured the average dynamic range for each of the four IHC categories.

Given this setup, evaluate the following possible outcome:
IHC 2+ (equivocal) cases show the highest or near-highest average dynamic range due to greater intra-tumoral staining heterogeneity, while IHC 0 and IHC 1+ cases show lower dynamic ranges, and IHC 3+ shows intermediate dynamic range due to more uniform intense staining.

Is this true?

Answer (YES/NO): NO